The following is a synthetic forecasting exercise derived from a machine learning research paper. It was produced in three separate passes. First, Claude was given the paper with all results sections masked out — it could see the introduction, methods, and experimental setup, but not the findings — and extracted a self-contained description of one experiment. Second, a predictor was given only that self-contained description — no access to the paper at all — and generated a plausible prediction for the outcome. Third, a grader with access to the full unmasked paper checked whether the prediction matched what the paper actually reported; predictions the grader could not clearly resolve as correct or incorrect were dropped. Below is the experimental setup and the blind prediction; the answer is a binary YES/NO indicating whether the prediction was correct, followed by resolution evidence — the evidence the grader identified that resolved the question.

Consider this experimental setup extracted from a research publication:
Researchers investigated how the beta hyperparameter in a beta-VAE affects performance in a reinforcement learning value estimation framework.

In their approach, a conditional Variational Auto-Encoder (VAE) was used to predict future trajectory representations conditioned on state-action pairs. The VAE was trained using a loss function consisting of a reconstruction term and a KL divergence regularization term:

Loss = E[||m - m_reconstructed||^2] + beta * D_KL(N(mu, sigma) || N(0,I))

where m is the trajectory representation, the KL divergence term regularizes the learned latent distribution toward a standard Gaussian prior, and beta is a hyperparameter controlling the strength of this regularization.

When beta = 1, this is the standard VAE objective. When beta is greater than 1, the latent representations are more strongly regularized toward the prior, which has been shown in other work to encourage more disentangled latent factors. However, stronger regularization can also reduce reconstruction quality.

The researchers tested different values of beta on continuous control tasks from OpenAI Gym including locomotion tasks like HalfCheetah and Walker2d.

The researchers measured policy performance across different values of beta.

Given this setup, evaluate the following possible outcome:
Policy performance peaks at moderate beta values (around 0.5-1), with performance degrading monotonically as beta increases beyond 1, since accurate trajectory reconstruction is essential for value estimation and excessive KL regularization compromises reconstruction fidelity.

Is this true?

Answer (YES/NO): NO